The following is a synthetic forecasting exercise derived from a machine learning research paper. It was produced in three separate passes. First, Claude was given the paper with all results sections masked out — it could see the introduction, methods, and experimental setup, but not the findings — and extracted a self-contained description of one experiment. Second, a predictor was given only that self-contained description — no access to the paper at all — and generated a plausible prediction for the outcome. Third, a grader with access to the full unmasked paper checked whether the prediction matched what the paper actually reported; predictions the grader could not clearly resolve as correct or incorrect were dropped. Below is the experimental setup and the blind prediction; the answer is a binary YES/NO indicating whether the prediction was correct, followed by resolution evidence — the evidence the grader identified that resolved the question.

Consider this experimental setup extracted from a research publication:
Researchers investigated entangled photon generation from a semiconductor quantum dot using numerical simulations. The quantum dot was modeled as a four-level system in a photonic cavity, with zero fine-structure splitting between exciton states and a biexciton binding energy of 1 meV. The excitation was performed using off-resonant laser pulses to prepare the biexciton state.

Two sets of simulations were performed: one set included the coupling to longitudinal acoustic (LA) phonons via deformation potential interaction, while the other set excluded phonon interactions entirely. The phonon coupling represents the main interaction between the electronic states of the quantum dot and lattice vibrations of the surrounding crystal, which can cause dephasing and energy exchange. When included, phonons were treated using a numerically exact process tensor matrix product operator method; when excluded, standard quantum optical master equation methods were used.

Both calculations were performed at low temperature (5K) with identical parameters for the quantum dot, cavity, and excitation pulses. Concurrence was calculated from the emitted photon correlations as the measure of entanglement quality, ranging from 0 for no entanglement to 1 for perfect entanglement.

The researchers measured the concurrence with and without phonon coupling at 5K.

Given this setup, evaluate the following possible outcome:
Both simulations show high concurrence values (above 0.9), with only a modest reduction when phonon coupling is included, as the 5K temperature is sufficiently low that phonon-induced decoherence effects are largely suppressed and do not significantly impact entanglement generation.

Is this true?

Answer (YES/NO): YES